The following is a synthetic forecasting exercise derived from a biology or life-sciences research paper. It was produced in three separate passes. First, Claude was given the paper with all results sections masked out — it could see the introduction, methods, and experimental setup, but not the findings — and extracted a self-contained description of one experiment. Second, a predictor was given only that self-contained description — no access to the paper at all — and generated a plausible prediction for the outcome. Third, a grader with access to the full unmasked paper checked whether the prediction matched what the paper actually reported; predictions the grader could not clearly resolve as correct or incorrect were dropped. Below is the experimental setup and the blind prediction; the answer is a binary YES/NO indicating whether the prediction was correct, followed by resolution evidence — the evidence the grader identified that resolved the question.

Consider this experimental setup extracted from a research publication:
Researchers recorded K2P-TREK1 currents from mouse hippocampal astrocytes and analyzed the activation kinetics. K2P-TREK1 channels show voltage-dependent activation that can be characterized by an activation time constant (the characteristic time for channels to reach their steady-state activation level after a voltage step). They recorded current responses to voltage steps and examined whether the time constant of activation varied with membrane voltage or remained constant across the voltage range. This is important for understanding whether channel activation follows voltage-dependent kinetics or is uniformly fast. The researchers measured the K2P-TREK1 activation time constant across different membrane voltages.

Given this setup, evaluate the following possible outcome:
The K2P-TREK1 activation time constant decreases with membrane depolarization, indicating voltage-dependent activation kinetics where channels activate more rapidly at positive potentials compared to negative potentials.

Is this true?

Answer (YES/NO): NO